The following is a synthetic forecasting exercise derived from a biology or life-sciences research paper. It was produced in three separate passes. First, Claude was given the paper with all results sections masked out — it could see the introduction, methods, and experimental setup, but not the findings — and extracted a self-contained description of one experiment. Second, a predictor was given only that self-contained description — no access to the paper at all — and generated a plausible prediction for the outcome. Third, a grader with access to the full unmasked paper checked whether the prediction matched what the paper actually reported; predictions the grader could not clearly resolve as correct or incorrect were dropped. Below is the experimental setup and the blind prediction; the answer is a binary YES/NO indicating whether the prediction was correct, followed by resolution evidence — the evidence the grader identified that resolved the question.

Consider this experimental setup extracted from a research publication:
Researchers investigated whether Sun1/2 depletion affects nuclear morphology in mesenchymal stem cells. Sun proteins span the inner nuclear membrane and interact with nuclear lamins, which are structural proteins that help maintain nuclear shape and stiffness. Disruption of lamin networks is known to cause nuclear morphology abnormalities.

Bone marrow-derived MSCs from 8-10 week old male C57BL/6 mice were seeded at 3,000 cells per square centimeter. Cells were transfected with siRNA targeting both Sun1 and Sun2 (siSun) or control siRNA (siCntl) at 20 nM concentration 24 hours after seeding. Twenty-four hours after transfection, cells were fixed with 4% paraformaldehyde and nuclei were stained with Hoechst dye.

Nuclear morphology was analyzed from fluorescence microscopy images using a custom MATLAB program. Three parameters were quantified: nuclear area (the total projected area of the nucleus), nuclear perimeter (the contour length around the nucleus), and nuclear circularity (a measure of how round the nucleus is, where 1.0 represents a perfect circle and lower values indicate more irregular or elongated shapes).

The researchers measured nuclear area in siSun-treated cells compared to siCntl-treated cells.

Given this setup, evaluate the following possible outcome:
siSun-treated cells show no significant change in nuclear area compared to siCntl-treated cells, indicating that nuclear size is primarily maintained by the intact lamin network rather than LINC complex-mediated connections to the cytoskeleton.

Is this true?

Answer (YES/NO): NO